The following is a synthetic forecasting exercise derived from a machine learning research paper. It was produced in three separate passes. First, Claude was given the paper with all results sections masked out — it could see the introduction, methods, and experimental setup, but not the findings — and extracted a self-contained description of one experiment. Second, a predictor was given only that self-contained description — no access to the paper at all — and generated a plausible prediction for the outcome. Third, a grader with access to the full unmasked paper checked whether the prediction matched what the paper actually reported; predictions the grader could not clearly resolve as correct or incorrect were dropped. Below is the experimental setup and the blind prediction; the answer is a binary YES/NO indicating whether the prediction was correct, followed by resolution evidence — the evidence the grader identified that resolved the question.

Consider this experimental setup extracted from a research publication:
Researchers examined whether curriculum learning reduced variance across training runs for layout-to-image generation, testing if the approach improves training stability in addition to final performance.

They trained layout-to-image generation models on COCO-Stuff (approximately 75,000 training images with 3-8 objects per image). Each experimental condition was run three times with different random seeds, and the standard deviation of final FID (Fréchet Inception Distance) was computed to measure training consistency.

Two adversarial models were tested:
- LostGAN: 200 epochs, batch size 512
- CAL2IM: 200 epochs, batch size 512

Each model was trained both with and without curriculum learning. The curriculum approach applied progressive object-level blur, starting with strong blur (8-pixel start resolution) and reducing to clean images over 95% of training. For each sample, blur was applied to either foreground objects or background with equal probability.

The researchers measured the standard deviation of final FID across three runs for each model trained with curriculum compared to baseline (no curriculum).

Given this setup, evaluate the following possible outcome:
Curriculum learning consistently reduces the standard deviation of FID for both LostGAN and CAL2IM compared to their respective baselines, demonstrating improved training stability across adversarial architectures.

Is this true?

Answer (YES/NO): NO